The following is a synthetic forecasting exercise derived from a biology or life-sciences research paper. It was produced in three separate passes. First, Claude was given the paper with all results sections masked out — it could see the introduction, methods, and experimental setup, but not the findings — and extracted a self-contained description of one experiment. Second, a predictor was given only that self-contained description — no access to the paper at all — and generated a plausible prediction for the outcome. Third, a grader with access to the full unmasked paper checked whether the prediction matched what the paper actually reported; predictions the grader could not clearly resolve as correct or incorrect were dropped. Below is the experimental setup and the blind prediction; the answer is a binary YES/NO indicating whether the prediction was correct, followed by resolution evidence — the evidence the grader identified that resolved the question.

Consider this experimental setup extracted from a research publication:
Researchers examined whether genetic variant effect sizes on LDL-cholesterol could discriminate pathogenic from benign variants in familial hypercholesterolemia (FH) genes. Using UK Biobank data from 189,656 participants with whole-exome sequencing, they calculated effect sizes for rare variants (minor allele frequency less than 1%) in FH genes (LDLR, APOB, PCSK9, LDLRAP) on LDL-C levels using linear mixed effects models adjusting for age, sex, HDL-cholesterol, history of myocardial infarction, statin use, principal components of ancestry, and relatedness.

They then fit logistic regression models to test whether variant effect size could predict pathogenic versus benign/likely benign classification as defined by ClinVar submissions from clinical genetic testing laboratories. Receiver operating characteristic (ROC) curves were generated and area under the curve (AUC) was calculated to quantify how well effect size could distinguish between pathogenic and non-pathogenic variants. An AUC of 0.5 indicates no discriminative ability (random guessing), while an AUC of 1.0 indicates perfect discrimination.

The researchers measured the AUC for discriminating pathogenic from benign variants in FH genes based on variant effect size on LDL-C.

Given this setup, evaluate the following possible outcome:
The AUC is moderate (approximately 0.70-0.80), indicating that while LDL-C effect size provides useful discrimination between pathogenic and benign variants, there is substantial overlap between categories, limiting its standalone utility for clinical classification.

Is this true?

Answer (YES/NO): NO